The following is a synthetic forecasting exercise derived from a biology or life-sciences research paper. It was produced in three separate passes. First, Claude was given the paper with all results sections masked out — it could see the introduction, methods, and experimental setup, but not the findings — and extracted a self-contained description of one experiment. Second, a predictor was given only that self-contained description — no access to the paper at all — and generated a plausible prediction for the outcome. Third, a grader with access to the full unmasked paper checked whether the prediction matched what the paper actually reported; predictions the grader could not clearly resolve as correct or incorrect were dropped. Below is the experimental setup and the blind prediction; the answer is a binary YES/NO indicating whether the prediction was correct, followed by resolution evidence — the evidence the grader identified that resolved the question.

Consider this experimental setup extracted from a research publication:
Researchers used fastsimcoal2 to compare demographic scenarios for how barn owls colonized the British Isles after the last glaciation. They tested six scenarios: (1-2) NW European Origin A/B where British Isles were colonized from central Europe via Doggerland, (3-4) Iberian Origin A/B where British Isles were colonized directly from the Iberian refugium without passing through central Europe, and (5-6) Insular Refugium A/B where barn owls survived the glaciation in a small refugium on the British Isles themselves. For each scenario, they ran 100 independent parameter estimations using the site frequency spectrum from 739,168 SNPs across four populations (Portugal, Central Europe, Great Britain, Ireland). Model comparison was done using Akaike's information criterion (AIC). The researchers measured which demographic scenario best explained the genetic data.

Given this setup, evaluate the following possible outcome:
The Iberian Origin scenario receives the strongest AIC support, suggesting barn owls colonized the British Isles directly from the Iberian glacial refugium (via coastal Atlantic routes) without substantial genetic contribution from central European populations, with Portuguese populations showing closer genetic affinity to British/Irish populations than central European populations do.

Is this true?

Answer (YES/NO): YES